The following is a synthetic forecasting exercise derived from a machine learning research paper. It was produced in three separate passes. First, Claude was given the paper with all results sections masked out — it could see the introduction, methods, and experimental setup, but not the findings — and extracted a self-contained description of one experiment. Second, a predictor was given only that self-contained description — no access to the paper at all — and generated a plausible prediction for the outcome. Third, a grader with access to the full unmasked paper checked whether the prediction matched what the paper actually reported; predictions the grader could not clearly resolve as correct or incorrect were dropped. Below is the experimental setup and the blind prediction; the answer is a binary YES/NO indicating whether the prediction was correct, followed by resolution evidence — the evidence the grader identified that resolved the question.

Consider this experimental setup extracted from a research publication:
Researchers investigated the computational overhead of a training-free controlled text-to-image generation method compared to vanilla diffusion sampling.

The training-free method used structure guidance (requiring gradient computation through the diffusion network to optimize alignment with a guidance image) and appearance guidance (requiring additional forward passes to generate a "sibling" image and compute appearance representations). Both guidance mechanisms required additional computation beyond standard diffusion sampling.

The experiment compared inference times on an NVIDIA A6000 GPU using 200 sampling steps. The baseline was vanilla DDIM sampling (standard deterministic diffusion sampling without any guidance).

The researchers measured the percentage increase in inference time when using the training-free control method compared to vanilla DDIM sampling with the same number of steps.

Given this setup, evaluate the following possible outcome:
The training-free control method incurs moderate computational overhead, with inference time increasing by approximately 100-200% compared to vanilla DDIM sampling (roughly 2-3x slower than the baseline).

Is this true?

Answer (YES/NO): NO